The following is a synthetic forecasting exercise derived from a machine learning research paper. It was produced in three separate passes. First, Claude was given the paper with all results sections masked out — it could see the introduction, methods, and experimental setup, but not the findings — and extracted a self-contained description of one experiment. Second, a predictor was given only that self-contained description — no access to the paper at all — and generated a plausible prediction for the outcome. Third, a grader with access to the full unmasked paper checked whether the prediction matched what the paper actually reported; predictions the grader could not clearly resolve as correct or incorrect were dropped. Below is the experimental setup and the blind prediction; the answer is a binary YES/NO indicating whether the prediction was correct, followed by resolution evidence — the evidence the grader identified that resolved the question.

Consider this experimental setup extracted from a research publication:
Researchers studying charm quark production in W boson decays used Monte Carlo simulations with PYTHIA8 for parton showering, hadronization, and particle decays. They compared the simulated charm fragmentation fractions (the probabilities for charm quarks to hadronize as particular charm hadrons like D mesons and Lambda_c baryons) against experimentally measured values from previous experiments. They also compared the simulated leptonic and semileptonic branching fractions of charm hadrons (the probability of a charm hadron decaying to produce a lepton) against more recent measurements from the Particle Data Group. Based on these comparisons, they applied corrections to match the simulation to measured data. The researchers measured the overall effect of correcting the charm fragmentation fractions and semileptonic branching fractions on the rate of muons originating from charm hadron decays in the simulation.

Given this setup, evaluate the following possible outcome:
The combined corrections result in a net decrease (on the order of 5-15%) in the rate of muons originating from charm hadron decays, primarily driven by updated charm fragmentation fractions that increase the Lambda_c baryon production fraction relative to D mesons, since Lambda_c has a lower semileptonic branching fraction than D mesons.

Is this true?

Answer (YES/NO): NO